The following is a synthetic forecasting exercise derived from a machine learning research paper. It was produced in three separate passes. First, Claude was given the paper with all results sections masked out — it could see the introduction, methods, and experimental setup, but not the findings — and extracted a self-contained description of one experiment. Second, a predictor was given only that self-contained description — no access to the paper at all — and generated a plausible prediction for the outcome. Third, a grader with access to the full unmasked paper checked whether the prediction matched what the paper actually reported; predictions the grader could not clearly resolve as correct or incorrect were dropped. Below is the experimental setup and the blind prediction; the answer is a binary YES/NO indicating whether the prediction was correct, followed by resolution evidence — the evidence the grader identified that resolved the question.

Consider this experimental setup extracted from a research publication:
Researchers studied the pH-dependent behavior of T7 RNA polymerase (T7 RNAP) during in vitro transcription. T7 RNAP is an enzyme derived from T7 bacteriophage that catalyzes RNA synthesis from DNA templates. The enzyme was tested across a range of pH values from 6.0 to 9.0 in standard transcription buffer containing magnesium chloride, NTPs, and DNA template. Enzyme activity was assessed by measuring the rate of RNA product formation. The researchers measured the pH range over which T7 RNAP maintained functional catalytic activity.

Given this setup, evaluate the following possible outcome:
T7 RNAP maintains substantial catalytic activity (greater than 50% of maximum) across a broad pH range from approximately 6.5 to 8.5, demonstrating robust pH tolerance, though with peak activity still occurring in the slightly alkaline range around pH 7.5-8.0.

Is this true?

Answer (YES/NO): NO